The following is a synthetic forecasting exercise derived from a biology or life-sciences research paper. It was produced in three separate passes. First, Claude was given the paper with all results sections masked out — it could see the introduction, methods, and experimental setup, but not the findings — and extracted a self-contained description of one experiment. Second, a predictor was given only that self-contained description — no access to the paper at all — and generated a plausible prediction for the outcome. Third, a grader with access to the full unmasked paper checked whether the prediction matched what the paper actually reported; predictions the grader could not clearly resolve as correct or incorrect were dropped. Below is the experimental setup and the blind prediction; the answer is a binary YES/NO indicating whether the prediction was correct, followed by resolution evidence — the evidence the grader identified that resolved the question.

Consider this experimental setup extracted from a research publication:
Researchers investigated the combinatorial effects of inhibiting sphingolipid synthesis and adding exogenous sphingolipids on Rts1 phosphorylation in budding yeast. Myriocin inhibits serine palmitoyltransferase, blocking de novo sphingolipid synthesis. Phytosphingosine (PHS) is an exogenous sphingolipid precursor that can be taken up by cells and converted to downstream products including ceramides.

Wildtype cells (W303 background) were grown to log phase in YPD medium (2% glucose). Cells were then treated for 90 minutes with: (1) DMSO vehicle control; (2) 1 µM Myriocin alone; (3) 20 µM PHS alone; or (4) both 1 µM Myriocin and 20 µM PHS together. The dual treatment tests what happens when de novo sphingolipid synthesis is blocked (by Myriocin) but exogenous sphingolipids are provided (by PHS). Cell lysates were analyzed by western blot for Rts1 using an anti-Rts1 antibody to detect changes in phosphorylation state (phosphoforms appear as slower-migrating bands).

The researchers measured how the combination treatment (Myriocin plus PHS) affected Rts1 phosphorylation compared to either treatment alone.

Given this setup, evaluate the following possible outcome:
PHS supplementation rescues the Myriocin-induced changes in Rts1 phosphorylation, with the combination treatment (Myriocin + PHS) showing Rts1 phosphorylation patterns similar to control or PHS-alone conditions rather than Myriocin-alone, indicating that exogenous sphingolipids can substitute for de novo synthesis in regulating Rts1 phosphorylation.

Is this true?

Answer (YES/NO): YES